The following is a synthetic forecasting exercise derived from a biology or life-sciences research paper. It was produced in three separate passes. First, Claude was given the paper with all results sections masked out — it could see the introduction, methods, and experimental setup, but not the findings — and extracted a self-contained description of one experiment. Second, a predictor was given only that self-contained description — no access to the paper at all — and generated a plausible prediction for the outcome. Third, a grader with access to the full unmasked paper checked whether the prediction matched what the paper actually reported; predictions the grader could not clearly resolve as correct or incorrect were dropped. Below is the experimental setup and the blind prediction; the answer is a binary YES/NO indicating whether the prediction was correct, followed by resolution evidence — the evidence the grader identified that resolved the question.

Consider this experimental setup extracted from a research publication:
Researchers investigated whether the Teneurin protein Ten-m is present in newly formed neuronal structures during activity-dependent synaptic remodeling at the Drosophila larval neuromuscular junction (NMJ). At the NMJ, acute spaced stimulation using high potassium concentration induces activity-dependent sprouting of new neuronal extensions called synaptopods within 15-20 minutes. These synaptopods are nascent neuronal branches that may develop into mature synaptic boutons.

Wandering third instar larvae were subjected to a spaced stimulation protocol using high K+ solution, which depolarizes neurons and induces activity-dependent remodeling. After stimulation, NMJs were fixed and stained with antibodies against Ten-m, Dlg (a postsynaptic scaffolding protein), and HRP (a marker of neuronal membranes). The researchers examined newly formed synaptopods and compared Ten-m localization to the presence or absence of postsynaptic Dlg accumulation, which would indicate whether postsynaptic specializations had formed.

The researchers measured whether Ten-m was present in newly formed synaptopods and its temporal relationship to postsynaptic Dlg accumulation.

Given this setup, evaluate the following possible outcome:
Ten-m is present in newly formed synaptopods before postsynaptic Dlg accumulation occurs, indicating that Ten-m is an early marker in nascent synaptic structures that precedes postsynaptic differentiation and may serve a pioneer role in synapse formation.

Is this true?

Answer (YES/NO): YES